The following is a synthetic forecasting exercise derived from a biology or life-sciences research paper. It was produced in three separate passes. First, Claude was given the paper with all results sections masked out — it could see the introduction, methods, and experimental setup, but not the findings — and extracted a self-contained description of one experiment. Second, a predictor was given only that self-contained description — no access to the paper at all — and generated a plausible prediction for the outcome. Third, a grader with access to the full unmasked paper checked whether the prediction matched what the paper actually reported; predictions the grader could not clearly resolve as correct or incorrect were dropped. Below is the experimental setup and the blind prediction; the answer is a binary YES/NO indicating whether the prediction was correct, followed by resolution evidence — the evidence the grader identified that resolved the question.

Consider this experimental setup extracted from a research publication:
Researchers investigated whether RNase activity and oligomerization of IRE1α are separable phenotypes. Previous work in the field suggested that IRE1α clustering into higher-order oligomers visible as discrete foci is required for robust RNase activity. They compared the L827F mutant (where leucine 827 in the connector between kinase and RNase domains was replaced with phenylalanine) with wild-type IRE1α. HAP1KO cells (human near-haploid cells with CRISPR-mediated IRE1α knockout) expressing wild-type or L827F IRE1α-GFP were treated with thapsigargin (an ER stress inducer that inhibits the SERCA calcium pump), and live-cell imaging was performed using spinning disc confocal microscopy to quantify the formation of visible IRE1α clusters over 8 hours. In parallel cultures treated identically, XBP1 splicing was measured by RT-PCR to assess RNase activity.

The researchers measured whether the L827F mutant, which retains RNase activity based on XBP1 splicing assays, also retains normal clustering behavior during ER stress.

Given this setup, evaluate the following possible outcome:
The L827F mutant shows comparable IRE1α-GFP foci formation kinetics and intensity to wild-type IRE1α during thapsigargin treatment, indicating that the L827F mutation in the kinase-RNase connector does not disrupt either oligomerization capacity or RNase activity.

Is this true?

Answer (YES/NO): NO